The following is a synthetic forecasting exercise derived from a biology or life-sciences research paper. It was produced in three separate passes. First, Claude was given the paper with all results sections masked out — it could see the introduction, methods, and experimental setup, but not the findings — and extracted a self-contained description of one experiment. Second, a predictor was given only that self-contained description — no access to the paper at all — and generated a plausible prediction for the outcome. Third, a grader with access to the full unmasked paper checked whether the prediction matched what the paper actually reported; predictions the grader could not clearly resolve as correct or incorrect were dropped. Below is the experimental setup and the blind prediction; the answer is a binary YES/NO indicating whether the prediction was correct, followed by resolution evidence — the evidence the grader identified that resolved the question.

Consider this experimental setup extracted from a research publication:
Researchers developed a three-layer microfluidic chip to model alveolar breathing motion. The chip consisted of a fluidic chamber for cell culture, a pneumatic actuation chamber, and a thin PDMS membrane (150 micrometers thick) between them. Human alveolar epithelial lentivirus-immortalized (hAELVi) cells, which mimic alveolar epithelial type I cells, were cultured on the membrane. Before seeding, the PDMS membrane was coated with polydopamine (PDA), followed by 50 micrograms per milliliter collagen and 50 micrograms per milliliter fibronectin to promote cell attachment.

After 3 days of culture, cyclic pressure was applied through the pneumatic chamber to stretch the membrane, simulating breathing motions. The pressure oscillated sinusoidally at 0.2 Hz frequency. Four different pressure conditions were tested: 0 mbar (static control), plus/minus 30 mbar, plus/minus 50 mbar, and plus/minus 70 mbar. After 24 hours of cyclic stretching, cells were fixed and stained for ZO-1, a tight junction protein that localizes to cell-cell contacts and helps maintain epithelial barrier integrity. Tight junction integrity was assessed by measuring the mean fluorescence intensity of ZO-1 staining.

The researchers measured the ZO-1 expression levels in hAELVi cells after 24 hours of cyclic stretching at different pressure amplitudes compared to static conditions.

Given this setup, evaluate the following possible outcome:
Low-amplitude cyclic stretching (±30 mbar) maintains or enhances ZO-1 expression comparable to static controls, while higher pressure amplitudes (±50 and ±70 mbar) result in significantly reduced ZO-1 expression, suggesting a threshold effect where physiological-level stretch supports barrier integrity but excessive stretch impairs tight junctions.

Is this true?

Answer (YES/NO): NO